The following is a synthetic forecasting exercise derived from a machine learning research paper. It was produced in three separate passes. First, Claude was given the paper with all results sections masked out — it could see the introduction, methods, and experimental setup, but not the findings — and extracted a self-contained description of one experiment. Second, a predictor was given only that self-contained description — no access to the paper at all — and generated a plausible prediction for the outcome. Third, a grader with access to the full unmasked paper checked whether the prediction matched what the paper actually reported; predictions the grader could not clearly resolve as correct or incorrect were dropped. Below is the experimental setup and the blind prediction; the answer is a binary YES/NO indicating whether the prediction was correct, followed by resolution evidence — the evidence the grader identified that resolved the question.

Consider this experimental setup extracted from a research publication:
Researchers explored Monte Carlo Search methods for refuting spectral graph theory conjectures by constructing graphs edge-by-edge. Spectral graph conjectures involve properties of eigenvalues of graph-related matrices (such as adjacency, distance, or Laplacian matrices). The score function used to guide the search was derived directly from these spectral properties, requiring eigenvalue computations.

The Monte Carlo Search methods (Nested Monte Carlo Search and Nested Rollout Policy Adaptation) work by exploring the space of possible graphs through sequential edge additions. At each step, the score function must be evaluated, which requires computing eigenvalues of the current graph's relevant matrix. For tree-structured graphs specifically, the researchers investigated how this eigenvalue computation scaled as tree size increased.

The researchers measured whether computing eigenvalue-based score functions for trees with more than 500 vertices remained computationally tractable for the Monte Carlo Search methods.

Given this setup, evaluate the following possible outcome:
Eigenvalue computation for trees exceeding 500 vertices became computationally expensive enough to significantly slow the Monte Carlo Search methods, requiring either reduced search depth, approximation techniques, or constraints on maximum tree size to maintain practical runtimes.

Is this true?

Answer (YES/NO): NO